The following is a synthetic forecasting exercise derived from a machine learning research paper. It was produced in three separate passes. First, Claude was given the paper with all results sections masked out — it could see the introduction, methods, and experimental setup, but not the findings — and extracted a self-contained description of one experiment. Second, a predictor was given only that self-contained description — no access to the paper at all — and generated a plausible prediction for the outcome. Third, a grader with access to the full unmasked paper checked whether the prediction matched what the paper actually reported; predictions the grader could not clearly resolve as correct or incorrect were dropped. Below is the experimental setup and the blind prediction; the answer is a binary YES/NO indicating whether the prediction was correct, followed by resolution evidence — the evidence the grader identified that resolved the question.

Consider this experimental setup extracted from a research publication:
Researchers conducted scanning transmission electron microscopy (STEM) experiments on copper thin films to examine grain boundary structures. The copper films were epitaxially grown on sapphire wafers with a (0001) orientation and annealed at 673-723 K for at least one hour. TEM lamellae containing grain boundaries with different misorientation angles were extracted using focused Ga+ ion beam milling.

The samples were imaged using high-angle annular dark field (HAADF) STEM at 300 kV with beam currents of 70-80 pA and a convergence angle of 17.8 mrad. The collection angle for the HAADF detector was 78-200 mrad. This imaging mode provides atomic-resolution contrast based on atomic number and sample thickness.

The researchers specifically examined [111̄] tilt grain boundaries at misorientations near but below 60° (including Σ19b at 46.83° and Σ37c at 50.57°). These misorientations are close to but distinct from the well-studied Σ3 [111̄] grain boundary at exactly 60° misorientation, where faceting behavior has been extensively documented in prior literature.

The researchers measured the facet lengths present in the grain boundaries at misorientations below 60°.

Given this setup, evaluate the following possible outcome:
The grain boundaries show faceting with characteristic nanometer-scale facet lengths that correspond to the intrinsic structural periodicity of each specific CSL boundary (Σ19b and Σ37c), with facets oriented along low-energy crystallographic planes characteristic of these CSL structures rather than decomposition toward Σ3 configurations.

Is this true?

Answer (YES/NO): YES